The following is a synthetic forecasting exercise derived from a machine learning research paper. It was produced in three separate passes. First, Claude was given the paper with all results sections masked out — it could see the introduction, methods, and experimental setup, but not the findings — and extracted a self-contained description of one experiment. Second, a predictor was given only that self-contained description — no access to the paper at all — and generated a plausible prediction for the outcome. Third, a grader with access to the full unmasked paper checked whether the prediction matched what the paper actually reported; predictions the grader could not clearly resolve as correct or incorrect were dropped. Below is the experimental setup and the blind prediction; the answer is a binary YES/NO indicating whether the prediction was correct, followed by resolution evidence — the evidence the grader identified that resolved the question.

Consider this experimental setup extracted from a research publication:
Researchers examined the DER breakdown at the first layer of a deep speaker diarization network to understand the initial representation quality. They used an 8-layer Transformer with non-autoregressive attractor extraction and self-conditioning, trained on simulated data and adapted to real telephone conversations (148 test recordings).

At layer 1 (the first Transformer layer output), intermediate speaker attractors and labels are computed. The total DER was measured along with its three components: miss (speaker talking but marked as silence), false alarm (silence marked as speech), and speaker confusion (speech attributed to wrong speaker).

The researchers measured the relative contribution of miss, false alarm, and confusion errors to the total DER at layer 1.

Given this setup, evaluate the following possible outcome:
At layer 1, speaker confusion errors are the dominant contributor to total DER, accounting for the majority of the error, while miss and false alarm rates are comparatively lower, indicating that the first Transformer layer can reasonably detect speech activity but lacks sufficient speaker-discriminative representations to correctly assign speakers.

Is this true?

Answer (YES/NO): NO